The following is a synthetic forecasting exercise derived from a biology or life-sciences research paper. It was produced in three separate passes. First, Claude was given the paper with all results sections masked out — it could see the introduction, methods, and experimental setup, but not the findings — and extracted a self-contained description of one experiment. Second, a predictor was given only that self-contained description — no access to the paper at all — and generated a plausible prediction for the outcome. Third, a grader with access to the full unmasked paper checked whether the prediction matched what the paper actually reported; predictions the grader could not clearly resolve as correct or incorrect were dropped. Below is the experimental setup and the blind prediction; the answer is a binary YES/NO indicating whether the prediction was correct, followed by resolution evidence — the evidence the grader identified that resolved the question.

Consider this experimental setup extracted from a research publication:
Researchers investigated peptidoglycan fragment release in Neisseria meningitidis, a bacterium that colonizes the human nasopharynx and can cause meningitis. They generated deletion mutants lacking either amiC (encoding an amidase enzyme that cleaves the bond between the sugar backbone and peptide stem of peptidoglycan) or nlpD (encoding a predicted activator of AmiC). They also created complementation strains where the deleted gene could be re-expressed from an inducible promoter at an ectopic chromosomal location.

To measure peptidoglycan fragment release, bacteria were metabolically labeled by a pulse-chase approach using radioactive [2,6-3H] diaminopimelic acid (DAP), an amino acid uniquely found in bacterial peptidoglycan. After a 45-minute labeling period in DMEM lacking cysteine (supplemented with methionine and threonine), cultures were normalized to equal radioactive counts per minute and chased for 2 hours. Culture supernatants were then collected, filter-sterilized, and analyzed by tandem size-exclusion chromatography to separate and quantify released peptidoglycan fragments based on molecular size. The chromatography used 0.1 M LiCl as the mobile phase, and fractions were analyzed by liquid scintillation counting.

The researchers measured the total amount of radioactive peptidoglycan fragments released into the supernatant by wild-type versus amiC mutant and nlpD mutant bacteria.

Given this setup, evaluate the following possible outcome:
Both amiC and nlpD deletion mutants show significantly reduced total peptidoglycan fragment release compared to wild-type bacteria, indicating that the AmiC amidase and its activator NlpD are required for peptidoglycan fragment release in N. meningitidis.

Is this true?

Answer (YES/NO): NO